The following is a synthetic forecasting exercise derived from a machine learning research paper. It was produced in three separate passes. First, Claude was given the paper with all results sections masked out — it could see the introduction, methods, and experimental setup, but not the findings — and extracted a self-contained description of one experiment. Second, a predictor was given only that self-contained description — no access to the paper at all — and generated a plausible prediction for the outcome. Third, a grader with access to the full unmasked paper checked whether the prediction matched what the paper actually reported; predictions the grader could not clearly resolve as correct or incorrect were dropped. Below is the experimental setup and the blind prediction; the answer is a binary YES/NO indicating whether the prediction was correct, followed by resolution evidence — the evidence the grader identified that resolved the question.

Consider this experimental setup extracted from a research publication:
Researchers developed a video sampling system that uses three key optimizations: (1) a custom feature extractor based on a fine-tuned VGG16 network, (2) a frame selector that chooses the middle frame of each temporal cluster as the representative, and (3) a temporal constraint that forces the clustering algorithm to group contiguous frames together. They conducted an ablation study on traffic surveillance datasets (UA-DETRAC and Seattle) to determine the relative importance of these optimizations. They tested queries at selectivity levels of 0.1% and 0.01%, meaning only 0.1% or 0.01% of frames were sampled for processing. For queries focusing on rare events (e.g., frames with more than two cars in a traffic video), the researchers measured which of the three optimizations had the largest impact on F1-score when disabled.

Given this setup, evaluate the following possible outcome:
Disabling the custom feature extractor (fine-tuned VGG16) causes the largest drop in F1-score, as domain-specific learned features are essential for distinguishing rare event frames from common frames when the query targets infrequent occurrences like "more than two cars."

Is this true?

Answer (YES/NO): NO